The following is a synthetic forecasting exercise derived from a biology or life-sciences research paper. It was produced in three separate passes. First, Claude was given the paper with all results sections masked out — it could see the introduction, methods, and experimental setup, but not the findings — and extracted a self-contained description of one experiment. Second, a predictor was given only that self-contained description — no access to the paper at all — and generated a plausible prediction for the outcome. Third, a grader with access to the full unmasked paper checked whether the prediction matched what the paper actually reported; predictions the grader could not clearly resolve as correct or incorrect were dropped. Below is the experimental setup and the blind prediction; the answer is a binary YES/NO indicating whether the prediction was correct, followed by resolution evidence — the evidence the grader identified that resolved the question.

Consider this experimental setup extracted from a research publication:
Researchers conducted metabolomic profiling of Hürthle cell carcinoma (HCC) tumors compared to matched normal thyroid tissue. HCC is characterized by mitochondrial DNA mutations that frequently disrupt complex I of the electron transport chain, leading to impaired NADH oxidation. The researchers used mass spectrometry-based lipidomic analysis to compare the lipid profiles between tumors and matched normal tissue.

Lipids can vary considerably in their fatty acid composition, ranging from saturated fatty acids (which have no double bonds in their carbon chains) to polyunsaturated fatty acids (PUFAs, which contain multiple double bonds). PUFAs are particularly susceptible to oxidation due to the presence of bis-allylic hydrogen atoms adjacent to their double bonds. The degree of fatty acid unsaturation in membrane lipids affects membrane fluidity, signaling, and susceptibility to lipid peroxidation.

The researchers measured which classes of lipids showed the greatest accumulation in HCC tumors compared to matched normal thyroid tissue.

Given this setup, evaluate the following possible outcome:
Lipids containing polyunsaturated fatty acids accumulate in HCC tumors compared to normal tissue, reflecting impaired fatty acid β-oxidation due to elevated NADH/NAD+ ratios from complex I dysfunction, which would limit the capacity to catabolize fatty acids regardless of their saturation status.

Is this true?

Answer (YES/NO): NO